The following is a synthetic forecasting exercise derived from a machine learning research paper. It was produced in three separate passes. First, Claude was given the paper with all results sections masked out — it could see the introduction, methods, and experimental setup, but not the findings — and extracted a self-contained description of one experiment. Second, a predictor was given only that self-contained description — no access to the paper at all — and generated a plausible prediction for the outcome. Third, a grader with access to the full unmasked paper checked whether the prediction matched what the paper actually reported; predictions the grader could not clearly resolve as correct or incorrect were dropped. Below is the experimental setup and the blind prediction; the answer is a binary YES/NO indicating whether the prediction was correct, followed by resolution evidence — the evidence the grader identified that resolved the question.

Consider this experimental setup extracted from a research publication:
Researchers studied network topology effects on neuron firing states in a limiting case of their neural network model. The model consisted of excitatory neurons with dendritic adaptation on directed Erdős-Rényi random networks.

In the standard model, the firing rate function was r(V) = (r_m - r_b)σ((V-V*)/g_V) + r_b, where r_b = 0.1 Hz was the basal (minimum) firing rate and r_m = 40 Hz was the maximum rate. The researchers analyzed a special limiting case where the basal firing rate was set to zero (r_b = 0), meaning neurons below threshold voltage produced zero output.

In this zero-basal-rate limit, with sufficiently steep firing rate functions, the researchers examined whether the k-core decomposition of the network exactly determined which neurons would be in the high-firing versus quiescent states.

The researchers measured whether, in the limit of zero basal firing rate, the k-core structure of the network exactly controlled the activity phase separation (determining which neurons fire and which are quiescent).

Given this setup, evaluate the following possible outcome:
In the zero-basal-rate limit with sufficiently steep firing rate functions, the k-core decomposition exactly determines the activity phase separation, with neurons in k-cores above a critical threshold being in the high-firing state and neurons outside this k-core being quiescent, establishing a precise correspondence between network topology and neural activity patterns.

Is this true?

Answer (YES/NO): YES